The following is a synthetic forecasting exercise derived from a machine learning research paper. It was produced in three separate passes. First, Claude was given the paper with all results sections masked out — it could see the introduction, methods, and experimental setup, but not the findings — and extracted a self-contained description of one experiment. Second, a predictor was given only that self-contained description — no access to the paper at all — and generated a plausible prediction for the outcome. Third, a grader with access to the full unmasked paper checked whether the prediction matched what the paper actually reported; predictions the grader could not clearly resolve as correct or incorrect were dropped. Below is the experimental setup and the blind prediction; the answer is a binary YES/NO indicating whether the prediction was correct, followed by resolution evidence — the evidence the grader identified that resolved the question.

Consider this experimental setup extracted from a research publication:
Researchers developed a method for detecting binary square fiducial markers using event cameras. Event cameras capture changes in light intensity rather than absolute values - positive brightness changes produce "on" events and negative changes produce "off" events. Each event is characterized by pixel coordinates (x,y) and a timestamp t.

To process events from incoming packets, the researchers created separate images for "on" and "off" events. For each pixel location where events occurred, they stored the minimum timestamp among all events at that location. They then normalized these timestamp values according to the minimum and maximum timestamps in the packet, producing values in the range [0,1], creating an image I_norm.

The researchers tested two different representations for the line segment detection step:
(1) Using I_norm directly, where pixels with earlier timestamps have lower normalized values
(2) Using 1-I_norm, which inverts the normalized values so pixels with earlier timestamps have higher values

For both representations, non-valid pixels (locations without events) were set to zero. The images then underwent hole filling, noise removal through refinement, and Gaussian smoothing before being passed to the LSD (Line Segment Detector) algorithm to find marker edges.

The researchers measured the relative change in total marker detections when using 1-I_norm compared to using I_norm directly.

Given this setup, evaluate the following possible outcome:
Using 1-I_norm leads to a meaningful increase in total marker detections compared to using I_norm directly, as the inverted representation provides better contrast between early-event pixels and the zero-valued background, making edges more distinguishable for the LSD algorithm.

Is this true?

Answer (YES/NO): YES